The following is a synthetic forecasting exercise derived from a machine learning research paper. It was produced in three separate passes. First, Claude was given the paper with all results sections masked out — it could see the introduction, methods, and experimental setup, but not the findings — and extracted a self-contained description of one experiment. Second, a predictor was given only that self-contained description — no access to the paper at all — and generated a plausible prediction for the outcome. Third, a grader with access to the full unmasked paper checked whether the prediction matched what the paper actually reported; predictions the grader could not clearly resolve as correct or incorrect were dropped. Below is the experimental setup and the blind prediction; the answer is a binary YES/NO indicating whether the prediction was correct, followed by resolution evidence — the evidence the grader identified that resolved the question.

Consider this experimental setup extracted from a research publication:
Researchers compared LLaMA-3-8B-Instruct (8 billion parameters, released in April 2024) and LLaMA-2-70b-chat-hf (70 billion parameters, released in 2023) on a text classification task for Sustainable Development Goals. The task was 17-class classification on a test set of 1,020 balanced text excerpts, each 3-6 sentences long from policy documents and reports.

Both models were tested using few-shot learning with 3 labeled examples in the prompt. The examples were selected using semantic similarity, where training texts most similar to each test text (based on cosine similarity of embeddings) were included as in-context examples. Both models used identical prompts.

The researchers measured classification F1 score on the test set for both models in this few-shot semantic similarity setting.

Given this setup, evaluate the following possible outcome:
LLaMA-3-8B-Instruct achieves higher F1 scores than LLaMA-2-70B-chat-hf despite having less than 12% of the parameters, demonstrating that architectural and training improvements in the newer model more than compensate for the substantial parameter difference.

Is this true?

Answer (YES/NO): YES